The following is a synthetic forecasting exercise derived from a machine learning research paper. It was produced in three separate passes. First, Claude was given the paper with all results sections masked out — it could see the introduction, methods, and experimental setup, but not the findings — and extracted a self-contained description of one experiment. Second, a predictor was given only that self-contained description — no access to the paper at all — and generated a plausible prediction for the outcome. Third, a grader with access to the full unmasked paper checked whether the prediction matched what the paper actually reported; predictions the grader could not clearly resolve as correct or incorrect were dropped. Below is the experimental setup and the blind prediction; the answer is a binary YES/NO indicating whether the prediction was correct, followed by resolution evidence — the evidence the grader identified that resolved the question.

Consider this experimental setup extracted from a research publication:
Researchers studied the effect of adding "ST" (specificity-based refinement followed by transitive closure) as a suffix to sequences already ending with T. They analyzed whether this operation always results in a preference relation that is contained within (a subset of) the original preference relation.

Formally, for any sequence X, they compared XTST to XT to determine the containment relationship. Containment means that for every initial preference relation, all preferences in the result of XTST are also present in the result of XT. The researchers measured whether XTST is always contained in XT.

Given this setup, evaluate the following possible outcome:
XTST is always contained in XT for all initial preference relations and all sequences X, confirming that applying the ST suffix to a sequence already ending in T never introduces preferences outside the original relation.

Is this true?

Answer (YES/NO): YES